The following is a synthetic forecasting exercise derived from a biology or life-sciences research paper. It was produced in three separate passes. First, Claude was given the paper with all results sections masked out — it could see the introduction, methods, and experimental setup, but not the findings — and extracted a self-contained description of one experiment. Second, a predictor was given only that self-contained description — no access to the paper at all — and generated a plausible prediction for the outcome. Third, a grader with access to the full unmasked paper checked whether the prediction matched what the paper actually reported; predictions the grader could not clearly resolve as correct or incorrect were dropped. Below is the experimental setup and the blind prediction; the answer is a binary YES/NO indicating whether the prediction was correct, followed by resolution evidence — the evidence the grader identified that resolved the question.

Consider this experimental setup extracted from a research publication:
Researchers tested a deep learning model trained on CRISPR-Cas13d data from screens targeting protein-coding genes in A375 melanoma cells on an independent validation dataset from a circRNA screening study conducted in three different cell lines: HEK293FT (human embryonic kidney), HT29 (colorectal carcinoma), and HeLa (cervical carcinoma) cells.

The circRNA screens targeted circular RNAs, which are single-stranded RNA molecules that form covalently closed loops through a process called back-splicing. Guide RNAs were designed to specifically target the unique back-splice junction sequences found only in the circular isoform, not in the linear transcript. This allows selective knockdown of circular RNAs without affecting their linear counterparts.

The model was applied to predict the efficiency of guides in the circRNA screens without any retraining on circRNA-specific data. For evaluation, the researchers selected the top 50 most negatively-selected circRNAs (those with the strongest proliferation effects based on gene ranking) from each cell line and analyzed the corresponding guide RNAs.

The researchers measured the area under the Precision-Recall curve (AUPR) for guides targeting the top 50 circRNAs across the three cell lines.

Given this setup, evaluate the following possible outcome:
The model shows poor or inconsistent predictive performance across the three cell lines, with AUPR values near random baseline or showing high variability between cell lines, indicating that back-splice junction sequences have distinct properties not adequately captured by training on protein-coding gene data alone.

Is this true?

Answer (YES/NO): NO